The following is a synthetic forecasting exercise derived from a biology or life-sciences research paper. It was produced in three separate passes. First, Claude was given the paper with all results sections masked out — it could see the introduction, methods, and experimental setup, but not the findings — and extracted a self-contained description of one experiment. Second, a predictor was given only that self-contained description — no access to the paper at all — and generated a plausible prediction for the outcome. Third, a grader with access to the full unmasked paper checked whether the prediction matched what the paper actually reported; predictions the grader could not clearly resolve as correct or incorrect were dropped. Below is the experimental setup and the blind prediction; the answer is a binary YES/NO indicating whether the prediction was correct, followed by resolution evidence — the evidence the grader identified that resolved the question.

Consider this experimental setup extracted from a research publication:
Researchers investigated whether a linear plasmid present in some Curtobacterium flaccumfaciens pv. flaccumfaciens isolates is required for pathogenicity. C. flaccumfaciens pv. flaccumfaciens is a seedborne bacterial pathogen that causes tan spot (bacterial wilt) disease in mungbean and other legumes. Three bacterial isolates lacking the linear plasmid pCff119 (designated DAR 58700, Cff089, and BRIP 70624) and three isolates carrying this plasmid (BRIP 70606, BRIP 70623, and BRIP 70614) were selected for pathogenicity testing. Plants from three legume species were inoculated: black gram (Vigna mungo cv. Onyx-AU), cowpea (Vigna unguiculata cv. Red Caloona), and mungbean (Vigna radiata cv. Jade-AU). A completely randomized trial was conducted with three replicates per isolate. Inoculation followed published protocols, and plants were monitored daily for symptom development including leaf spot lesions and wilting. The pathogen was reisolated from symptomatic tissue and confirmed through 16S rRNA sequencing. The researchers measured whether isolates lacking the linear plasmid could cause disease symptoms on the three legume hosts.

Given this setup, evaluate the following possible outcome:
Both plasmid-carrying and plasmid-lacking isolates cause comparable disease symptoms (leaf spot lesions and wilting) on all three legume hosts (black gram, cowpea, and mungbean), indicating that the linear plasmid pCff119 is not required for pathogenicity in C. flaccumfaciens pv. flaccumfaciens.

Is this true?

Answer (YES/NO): NO